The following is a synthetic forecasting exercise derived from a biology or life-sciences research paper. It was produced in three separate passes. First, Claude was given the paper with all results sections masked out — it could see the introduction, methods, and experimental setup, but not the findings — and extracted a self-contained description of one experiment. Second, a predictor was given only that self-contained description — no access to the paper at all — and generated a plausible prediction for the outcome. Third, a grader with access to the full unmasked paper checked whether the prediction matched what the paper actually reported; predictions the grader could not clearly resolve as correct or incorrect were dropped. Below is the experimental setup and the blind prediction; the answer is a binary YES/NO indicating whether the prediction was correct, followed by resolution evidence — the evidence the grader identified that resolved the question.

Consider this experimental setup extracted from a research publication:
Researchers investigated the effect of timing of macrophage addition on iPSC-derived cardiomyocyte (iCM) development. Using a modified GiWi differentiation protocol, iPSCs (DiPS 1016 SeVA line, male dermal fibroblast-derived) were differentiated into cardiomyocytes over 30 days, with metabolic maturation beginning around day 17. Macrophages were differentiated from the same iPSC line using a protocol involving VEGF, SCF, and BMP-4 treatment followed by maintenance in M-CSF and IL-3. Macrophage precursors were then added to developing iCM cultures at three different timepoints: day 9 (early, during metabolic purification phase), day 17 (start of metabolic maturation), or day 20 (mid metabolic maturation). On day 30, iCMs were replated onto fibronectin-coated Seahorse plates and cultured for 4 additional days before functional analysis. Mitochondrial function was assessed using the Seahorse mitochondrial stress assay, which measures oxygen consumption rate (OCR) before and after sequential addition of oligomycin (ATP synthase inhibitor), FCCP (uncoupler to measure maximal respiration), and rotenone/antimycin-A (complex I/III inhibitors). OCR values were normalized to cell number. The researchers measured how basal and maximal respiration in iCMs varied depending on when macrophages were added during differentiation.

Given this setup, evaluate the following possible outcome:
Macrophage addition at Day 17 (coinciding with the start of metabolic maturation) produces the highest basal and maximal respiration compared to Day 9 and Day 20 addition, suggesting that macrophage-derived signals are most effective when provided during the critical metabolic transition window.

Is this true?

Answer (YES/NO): NO